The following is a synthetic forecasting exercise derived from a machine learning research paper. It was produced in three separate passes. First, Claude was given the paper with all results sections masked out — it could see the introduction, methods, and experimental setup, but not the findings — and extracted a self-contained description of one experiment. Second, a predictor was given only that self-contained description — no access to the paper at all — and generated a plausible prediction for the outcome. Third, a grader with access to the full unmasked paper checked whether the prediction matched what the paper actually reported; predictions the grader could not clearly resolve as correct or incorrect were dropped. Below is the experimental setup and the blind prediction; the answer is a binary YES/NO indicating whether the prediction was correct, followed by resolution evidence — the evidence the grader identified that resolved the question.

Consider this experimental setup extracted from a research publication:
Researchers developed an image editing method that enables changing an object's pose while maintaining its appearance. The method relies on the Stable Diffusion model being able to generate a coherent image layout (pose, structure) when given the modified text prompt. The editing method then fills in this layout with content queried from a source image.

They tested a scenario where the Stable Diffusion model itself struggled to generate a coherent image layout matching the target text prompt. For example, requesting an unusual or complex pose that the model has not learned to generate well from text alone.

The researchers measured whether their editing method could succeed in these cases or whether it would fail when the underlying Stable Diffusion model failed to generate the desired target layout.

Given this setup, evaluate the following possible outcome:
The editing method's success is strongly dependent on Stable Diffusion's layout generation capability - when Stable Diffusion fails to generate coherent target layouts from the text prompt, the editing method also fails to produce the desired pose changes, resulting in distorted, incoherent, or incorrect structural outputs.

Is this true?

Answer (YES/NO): YES